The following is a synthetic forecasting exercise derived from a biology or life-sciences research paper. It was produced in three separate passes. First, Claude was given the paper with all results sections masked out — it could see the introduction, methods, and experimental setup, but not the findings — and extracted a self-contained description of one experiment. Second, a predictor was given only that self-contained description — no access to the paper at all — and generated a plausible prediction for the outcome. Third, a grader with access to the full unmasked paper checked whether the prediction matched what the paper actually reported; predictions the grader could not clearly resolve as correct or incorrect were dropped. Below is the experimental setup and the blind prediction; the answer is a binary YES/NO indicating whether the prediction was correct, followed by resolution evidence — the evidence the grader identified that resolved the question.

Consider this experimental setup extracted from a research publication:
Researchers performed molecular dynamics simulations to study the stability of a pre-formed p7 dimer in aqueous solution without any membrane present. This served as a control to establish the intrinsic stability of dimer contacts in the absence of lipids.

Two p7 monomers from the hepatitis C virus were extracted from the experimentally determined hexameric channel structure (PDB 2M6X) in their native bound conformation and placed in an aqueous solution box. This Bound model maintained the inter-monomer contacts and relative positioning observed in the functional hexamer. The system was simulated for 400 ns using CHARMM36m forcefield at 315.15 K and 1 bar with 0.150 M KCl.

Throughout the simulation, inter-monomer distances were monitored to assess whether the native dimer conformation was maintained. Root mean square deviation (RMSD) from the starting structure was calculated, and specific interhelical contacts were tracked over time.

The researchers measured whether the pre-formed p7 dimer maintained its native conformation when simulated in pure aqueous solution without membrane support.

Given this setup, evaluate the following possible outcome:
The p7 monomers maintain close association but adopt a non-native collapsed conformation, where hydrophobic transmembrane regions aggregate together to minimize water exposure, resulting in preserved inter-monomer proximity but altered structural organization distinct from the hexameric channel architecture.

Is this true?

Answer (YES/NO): NO